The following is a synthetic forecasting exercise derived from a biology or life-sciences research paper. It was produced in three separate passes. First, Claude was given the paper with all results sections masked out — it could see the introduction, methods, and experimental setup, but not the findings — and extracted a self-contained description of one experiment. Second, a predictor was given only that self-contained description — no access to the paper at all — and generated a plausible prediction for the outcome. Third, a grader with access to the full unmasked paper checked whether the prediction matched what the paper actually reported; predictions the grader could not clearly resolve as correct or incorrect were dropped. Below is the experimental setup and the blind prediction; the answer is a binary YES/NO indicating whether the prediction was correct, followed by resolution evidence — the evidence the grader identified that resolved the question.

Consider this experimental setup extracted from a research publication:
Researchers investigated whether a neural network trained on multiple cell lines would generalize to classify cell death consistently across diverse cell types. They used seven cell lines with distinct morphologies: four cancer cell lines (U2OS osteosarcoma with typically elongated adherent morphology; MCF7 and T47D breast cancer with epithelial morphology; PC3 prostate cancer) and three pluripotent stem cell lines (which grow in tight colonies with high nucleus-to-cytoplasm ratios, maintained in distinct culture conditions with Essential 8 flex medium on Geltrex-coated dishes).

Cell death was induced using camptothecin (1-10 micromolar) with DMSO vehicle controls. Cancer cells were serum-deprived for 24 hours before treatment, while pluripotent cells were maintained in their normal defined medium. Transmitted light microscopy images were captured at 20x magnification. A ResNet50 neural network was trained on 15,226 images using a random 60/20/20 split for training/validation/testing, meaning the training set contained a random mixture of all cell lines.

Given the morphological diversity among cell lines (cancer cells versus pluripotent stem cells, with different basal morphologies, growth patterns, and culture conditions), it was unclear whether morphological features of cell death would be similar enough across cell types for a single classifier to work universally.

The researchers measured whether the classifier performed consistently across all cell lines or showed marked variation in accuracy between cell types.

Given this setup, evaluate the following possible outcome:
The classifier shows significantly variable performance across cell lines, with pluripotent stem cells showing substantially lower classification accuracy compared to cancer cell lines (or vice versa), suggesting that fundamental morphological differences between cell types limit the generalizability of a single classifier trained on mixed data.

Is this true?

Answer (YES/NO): NO